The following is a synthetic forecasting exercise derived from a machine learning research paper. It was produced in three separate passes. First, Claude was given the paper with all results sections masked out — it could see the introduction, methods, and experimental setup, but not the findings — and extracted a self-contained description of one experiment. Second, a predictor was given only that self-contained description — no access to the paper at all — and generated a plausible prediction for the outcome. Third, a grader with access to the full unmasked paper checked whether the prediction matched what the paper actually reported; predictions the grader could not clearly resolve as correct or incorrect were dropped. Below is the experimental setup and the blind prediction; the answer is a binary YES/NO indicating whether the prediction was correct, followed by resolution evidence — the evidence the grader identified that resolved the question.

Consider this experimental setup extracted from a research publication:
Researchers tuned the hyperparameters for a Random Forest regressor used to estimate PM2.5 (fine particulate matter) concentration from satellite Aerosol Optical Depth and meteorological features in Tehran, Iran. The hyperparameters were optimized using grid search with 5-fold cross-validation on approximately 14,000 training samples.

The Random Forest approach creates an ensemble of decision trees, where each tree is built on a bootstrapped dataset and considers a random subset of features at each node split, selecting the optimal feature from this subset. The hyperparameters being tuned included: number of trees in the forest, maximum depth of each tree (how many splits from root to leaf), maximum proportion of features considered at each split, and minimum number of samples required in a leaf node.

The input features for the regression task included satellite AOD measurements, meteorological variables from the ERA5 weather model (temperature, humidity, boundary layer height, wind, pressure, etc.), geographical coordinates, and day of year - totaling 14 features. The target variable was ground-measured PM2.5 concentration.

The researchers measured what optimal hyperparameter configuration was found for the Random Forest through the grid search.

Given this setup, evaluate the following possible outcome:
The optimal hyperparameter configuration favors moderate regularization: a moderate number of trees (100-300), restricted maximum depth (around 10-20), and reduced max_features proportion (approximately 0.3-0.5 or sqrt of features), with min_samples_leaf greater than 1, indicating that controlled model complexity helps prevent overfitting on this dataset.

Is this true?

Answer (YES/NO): NO